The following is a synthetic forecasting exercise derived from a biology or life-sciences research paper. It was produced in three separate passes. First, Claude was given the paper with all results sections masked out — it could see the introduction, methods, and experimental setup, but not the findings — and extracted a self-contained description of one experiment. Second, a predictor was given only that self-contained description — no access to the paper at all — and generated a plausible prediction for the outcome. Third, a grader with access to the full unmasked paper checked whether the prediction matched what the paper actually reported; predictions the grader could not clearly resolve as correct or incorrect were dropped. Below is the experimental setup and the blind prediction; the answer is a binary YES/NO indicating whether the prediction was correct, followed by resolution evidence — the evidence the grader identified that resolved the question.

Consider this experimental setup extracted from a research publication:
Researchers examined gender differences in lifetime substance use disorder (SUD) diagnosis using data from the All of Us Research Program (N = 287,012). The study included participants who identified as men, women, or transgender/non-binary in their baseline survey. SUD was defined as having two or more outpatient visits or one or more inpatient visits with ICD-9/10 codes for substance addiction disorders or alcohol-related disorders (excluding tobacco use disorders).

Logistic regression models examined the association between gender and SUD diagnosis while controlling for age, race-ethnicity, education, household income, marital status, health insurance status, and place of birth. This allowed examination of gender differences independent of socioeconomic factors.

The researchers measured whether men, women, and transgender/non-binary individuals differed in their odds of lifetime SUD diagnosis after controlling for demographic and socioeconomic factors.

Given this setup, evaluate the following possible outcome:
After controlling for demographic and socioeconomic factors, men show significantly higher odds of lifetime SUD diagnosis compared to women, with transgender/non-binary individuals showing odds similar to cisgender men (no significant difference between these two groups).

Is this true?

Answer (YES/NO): NO